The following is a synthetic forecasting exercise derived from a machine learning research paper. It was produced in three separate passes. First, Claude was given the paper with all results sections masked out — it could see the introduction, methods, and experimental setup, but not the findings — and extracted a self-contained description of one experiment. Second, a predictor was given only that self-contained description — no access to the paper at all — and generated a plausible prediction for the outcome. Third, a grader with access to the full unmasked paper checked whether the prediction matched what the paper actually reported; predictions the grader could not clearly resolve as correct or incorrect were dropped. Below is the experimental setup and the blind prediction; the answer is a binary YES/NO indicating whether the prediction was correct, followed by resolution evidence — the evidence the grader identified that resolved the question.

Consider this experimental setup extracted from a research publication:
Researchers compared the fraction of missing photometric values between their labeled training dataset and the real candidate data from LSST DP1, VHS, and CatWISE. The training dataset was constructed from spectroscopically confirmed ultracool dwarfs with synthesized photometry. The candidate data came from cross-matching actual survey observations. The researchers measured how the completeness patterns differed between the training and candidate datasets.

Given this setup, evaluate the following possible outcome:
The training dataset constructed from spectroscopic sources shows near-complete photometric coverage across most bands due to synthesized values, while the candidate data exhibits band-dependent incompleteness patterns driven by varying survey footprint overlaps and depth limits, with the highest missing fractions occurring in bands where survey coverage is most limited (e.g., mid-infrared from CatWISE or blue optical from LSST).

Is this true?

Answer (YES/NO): NO